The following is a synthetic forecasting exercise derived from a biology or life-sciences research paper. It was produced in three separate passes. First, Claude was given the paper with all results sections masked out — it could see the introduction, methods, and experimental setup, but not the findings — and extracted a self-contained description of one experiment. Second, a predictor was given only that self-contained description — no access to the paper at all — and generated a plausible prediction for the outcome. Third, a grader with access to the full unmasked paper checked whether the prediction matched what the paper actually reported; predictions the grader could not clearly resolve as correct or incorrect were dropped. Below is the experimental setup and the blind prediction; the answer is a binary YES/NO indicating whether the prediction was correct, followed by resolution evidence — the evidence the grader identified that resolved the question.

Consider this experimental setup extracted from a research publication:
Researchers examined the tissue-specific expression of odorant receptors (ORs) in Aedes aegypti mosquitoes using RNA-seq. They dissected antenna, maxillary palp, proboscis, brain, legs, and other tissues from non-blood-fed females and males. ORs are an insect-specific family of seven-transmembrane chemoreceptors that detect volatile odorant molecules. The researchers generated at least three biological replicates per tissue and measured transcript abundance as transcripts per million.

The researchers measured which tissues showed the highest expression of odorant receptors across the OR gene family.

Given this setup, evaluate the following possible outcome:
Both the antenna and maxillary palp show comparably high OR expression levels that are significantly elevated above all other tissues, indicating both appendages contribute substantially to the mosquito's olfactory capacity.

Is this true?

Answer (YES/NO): NO